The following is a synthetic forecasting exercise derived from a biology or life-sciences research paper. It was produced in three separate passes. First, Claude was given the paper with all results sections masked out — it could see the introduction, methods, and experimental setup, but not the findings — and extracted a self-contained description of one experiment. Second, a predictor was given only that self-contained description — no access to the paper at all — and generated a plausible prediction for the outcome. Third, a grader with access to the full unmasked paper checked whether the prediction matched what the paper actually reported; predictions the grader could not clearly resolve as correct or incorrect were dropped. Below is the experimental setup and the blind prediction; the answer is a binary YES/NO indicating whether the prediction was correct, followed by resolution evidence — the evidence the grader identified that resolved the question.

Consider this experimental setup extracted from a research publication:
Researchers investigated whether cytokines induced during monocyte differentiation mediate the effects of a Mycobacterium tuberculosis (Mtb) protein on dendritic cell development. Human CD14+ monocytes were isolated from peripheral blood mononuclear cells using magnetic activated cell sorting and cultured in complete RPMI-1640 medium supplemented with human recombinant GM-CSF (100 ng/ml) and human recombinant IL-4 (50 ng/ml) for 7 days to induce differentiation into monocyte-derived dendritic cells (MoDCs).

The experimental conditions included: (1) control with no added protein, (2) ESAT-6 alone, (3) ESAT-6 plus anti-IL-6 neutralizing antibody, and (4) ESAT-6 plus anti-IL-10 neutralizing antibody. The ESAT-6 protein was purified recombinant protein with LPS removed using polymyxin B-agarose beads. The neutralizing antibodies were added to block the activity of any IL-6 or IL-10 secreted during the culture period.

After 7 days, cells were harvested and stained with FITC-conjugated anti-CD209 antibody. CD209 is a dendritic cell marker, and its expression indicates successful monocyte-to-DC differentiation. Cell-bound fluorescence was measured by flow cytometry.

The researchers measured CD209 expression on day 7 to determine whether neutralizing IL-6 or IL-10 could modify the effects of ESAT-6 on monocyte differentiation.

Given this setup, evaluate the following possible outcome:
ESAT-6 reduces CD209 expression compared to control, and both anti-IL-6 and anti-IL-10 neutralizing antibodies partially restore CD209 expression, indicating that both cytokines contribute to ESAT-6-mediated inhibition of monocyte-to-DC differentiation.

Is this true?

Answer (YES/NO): NO